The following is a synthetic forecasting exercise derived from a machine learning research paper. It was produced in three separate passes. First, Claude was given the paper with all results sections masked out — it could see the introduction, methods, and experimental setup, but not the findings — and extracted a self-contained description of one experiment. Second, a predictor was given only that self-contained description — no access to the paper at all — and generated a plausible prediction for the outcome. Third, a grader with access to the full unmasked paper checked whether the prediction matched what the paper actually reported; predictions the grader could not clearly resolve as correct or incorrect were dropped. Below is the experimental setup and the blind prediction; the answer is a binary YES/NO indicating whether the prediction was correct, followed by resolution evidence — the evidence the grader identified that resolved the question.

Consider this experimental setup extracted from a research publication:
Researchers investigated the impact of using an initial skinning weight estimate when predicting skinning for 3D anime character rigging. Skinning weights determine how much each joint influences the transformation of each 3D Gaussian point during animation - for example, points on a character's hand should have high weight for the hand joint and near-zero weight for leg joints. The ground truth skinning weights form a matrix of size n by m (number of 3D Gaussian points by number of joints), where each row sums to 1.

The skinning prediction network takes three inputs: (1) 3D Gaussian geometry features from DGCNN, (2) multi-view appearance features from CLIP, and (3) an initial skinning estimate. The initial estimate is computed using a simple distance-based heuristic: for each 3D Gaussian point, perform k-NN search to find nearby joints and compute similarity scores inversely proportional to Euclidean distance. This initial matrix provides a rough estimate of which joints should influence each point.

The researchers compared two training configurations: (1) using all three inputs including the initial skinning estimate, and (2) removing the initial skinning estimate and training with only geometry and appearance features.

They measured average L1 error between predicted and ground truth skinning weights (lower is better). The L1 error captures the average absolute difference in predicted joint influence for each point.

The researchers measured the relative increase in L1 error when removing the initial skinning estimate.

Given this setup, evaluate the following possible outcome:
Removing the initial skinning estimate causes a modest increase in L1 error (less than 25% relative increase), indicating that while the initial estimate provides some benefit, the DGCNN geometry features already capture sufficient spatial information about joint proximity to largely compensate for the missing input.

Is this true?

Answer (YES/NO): NO